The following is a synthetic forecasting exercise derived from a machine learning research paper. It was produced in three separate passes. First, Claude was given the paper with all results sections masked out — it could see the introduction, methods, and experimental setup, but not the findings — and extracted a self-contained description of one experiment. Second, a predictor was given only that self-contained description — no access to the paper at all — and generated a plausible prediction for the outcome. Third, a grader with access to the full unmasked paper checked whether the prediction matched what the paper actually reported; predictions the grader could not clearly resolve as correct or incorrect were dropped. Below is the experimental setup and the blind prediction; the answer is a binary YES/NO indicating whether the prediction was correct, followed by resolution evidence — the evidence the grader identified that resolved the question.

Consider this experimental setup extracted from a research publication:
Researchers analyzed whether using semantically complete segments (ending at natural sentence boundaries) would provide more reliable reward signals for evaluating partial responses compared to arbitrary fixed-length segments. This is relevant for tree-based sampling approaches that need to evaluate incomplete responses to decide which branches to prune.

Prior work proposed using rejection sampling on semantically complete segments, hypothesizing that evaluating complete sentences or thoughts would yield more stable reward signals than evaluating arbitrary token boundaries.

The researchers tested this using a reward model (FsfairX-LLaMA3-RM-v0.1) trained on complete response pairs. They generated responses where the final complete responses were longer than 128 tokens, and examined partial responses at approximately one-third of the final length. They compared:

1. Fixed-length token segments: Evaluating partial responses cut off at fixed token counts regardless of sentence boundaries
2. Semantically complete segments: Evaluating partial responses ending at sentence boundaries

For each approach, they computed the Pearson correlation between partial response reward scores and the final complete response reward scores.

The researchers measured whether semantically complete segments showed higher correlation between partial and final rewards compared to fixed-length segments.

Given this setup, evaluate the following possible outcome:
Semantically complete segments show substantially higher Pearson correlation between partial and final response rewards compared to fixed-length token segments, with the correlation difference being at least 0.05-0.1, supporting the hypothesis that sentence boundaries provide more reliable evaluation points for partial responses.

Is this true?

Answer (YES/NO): NO